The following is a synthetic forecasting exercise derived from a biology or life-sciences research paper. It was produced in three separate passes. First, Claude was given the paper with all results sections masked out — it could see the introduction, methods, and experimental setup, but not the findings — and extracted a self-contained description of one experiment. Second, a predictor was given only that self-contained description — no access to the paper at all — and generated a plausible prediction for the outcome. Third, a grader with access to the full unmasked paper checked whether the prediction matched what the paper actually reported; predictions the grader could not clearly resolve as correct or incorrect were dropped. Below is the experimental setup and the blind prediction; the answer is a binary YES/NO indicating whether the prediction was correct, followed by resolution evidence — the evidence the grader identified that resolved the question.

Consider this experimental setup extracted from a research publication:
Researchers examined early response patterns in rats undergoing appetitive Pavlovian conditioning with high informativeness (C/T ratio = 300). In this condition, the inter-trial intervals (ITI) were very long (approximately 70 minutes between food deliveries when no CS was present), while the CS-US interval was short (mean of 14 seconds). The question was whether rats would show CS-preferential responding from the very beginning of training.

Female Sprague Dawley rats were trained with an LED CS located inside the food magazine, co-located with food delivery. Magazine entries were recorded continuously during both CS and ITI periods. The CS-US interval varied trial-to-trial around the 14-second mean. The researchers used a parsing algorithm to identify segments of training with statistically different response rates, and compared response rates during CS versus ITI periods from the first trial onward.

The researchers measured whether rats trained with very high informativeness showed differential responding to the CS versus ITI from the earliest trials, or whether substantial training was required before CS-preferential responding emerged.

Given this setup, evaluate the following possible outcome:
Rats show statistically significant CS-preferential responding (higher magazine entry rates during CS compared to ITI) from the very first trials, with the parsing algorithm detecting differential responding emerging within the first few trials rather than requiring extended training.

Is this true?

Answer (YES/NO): YES